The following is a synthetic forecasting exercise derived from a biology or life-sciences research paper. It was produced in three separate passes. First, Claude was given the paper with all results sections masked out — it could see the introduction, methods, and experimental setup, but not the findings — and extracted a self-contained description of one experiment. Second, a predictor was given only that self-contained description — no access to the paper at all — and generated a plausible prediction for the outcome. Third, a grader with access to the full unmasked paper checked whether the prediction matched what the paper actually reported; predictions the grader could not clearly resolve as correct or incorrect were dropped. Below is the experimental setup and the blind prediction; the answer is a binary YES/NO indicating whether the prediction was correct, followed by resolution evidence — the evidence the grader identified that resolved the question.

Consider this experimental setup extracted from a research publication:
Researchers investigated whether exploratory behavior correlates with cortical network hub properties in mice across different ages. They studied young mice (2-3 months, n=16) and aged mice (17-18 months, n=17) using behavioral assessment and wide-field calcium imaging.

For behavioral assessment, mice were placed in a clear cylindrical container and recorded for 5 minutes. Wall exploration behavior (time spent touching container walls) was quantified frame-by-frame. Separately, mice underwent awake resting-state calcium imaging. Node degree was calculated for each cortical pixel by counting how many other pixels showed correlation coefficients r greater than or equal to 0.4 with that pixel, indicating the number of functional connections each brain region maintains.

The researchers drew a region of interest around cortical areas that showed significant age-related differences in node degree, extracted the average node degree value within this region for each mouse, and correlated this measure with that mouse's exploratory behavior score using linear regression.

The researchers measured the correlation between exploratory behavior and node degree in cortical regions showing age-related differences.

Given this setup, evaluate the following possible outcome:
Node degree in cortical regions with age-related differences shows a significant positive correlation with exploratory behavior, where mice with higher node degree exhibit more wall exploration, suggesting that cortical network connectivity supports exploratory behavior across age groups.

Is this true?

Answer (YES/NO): NO